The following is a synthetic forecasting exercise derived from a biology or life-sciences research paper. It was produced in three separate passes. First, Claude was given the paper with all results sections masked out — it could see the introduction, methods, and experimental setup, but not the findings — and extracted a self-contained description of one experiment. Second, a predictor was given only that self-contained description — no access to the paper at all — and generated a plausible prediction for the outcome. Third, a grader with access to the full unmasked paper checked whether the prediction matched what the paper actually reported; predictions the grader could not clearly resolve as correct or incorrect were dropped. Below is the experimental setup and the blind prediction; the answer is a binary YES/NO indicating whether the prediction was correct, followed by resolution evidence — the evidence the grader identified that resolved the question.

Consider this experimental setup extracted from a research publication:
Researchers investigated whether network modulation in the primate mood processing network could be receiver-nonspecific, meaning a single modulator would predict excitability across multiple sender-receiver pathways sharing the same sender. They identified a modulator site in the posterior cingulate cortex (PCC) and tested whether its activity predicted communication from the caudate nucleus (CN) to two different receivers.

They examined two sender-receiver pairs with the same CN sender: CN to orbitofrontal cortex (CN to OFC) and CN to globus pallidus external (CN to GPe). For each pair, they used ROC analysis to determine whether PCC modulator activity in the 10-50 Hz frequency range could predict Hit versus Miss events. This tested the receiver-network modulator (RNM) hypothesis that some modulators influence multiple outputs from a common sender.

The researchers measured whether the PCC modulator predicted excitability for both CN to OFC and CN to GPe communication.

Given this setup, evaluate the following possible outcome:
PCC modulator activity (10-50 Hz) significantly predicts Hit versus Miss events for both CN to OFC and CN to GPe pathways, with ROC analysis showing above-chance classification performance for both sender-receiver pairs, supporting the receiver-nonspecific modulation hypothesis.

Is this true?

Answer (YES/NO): YES